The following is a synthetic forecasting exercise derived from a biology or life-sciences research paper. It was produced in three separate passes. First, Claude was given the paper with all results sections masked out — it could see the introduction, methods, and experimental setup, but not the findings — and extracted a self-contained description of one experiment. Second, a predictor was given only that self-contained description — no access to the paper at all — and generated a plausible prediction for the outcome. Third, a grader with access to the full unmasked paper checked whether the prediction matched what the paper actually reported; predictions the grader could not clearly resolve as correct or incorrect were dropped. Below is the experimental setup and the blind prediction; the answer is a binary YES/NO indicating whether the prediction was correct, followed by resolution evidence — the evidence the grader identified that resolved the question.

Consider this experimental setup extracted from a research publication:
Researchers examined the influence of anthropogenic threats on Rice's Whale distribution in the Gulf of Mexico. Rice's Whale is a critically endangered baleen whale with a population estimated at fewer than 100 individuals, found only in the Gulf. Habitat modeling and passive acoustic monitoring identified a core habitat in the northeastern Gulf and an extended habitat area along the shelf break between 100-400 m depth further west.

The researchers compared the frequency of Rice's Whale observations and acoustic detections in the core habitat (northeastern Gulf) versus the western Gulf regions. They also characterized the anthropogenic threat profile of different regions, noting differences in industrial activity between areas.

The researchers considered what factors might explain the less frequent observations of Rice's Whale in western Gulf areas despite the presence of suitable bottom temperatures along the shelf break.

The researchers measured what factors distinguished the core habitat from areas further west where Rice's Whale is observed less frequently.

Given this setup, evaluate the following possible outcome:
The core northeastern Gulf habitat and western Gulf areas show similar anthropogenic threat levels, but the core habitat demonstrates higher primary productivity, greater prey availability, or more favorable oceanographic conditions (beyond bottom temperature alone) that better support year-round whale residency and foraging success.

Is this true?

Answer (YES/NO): NO